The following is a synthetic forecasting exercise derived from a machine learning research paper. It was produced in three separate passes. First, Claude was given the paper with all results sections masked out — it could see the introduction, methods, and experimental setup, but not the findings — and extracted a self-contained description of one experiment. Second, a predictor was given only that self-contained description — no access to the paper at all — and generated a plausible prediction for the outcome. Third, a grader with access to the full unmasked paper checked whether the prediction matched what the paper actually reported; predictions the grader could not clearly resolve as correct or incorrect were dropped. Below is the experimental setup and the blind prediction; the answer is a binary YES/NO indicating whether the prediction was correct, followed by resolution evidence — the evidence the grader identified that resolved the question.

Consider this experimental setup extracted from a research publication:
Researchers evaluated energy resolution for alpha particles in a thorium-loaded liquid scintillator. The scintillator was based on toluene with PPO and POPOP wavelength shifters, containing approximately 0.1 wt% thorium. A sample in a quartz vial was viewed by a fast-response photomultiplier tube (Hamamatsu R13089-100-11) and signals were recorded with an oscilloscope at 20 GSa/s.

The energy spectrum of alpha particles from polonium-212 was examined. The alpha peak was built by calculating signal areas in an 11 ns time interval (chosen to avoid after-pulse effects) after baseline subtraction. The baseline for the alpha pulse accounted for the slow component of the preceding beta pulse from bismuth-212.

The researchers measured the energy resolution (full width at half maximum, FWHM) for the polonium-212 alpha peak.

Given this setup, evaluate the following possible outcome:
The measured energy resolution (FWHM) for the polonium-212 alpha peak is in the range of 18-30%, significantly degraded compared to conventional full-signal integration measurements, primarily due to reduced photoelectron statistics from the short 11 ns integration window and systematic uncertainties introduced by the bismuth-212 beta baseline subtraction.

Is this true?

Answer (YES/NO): NO